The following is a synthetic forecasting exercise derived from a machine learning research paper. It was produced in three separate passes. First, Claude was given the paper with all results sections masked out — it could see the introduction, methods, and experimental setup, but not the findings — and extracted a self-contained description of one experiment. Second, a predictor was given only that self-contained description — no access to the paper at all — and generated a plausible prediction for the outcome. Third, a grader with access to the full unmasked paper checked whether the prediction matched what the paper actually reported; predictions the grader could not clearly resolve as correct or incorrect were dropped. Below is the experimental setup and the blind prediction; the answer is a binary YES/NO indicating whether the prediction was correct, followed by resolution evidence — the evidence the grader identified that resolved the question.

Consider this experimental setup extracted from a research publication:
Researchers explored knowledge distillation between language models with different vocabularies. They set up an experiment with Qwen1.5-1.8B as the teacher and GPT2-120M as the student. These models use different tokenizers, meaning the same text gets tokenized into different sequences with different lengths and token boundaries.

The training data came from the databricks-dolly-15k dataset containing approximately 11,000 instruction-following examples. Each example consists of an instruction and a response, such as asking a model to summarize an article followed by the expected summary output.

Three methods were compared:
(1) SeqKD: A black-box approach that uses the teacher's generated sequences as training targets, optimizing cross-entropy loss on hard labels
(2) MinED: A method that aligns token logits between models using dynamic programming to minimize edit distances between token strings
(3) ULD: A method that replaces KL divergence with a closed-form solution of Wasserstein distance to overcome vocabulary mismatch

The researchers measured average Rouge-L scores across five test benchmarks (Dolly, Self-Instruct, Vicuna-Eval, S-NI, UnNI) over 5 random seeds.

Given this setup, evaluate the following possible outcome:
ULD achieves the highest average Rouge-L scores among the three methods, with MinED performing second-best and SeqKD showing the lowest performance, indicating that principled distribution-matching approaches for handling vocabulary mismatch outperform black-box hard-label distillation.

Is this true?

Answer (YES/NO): NO